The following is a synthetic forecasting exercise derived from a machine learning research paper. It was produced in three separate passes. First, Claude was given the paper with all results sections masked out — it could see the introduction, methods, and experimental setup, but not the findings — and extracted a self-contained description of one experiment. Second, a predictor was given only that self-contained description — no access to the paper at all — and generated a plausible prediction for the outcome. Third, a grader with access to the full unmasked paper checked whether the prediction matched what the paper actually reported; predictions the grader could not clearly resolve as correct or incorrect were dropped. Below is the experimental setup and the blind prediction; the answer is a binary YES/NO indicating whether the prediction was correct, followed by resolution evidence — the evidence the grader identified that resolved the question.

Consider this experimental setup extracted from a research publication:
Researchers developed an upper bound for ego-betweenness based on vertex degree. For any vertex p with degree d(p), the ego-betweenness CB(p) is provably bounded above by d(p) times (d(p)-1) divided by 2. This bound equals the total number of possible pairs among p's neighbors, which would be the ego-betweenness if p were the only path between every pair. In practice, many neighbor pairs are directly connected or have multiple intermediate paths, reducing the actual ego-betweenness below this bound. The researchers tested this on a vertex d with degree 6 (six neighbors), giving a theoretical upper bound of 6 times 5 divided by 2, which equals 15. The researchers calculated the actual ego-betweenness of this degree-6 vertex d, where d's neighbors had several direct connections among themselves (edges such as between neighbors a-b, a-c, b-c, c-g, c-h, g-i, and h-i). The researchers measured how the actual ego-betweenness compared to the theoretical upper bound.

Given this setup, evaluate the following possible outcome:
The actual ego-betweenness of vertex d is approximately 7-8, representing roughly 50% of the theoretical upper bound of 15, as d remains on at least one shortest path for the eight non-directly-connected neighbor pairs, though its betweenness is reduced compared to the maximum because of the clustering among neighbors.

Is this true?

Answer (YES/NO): NO